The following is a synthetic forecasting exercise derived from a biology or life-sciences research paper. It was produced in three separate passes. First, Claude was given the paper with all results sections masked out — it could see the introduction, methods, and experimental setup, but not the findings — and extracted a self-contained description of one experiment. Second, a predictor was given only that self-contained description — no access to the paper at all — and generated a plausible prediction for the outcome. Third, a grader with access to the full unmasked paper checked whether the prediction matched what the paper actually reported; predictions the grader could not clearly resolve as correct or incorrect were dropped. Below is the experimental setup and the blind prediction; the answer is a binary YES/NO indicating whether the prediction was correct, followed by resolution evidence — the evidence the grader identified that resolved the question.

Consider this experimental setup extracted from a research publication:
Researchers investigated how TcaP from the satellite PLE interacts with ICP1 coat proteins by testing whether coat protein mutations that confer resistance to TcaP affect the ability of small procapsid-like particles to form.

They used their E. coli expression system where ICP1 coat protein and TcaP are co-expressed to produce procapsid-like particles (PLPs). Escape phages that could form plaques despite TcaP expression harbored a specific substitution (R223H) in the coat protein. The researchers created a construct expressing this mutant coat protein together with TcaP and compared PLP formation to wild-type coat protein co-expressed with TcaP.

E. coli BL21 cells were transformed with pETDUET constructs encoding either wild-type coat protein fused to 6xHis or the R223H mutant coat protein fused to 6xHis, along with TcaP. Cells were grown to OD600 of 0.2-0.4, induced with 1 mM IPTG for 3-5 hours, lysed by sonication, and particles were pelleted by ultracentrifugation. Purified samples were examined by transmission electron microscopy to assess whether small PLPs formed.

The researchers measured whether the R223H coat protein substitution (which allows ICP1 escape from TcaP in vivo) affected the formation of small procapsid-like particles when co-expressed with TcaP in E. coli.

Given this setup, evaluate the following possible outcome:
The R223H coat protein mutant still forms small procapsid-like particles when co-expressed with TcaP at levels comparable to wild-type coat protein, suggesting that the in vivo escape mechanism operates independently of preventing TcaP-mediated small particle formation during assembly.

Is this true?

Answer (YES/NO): NO